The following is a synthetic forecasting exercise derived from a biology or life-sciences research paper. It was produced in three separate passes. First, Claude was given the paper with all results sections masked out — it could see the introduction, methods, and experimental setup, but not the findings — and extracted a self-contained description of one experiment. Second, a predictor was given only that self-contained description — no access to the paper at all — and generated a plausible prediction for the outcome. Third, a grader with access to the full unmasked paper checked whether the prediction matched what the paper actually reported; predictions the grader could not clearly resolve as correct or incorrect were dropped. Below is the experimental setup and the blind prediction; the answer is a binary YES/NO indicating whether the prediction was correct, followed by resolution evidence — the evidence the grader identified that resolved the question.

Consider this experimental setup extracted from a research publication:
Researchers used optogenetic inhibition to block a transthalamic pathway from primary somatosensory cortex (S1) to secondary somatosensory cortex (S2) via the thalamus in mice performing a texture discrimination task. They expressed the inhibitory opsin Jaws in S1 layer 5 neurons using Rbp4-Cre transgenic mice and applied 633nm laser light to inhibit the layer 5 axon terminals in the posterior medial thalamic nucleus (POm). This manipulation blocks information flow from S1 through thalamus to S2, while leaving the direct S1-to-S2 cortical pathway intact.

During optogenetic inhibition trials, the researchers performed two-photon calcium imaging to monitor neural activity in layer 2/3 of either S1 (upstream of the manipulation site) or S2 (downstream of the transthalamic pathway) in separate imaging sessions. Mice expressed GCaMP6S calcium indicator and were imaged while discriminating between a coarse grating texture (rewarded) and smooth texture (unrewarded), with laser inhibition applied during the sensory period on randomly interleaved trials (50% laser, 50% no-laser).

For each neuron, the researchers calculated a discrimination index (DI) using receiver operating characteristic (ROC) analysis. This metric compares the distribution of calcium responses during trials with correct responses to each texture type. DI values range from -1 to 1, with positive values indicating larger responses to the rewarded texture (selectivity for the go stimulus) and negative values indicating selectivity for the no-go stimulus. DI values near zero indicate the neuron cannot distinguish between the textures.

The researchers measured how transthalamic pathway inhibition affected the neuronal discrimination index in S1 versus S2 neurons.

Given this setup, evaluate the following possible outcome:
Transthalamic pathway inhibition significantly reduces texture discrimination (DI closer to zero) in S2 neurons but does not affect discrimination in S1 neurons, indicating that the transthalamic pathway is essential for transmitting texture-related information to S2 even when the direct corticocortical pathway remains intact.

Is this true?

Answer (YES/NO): NO